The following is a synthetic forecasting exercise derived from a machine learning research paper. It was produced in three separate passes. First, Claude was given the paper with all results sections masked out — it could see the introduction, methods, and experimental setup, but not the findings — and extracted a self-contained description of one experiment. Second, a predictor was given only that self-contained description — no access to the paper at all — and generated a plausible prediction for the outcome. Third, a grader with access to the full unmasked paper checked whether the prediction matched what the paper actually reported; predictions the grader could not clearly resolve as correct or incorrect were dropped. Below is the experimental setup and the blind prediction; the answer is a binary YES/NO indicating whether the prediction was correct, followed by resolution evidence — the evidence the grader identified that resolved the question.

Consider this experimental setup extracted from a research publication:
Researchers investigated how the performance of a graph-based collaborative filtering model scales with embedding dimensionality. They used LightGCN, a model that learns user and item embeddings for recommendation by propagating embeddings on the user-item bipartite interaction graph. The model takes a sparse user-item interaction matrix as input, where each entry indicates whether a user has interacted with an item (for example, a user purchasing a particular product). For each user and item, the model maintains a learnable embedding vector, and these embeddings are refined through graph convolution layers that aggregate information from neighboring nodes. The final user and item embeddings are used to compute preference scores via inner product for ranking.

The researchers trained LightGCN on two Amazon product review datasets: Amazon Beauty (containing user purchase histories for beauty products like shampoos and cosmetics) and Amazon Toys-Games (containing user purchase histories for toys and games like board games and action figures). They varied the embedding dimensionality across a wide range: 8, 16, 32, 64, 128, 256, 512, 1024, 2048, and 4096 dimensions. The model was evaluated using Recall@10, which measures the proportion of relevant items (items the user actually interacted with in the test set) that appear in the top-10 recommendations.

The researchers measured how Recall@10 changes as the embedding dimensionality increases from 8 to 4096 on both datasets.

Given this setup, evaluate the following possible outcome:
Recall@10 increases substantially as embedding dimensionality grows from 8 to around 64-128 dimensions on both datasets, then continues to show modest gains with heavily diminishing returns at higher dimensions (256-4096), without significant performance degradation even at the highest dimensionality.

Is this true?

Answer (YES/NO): NO